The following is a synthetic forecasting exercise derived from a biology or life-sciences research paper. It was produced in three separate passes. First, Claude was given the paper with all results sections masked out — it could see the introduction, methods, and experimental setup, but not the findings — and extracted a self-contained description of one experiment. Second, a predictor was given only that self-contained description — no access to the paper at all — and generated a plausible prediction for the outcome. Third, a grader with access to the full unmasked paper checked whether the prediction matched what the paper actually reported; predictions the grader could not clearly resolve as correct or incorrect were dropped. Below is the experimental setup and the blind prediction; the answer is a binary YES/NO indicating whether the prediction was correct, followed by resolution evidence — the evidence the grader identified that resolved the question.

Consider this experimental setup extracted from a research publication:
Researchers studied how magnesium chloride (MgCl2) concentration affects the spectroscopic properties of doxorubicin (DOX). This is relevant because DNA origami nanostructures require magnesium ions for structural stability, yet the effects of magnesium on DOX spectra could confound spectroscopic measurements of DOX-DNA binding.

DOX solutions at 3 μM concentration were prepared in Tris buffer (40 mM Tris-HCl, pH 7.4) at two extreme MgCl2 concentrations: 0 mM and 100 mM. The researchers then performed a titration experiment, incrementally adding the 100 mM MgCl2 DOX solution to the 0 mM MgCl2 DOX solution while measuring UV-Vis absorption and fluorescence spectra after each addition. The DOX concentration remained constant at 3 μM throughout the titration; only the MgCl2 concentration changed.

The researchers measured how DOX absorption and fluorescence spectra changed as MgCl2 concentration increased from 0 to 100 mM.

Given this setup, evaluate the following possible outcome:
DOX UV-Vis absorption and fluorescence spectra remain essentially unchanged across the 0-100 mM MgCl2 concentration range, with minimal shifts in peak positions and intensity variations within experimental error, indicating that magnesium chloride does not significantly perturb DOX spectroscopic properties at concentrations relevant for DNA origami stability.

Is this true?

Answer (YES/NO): NO